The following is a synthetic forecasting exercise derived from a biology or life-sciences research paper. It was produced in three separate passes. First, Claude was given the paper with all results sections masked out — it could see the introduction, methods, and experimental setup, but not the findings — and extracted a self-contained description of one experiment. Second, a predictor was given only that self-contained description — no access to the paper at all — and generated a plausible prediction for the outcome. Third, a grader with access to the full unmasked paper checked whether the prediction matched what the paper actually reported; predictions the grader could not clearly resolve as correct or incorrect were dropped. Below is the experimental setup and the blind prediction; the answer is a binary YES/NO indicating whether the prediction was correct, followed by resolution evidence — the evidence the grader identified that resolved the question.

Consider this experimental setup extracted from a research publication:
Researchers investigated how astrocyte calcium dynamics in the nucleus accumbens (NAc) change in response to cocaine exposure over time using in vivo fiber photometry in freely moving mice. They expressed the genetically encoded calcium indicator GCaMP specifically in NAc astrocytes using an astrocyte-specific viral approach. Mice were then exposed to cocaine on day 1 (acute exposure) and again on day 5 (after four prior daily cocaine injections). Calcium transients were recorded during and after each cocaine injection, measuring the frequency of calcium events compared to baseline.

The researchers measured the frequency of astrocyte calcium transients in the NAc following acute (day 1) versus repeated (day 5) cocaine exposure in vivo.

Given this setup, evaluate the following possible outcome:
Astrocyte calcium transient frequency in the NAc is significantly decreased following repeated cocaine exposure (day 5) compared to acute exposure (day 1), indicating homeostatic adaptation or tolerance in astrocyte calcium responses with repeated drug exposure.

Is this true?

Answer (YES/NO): YES